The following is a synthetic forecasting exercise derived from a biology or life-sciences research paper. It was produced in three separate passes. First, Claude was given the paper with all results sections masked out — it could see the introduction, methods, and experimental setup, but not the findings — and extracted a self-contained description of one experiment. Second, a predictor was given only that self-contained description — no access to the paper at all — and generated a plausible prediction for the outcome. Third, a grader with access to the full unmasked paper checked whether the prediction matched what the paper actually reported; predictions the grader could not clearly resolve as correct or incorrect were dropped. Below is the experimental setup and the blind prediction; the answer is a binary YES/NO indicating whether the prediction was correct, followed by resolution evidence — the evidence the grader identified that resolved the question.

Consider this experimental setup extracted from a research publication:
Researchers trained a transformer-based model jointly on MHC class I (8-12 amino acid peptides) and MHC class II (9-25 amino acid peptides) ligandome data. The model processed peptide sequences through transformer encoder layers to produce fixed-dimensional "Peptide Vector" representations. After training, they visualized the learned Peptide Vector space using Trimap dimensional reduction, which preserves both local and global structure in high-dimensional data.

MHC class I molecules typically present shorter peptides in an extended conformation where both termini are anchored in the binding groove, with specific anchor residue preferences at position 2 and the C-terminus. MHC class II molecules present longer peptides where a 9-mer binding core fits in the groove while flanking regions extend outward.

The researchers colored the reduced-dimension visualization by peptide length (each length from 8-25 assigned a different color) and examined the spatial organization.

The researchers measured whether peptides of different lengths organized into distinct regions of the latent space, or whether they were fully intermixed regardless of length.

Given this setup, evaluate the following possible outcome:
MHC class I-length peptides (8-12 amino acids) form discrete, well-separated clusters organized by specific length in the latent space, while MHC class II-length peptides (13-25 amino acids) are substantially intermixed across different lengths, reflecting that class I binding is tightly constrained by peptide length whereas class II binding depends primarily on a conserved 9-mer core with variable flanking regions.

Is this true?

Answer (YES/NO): NO